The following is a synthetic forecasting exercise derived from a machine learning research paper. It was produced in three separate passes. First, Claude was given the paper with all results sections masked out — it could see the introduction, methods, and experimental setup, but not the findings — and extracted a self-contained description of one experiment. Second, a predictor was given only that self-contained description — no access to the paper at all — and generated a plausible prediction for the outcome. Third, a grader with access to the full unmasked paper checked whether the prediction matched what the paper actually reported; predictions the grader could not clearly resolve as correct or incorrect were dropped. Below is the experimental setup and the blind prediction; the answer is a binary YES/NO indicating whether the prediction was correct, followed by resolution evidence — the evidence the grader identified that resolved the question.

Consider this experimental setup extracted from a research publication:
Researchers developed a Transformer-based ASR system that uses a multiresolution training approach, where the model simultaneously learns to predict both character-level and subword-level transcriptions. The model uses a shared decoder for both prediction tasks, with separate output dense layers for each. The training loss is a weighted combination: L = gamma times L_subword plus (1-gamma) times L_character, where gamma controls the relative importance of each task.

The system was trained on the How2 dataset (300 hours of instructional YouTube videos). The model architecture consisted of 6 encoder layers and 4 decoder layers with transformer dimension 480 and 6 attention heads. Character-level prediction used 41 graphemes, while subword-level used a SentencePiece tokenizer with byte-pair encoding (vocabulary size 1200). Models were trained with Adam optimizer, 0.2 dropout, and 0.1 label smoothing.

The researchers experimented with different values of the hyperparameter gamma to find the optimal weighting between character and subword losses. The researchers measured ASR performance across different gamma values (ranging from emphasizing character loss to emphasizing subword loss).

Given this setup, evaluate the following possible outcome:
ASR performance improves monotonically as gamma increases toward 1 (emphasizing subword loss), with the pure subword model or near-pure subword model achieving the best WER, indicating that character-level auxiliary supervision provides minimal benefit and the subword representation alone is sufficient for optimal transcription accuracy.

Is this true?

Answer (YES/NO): NO